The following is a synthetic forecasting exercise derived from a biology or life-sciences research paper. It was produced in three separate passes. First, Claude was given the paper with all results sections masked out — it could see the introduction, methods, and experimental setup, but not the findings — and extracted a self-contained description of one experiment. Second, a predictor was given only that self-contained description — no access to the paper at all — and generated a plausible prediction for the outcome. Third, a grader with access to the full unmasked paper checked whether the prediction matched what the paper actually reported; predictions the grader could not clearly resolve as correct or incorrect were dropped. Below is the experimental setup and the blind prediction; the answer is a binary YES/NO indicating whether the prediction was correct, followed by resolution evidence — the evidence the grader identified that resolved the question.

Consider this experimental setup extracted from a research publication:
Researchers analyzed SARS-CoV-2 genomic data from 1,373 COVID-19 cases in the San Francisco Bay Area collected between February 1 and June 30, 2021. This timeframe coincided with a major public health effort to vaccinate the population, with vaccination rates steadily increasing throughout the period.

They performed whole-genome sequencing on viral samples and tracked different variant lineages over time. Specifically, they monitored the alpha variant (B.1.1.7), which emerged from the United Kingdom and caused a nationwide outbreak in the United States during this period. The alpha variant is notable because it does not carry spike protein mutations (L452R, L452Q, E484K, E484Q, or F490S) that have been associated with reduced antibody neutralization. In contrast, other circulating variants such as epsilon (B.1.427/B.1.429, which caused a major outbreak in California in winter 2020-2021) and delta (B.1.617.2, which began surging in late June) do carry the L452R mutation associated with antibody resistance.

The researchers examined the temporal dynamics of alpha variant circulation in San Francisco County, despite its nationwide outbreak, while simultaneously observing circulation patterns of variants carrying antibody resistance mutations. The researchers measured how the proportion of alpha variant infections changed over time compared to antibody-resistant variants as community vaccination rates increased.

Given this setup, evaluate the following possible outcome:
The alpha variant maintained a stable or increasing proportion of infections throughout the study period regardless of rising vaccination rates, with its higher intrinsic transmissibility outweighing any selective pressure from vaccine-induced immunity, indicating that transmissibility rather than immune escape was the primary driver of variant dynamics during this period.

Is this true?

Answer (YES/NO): NO